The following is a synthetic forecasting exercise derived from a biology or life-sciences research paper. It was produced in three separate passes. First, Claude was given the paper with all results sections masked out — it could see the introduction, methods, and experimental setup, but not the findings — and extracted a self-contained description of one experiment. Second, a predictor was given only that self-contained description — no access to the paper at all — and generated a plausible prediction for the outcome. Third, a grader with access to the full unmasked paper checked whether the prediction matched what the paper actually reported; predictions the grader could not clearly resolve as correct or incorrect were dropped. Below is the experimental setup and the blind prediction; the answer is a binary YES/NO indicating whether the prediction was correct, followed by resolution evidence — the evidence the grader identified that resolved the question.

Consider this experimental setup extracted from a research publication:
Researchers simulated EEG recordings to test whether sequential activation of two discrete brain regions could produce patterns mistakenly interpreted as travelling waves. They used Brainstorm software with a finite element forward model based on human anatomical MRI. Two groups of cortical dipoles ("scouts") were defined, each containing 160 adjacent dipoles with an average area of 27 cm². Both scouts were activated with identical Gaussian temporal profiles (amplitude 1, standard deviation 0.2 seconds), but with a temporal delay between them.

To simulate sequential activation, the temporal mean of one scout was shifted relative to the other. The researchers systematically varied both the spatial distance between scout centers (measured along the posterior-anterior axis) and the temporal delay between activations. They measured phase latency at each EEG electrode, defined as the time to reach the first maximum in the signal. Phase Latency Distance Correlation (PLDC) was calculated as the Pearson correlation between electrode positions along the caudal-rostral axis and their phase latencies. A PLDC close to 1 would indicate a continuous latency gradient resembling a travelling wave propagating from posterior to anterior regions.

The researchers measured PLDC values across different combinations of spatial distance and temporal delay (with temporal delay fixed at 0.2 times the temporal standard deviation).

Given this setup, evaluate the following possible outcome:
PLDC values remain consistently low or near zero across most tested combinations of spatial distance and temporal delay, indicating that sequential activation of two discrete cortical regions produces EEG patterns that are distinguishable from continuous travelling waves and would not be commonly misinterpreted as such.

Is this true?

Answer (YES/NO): NO